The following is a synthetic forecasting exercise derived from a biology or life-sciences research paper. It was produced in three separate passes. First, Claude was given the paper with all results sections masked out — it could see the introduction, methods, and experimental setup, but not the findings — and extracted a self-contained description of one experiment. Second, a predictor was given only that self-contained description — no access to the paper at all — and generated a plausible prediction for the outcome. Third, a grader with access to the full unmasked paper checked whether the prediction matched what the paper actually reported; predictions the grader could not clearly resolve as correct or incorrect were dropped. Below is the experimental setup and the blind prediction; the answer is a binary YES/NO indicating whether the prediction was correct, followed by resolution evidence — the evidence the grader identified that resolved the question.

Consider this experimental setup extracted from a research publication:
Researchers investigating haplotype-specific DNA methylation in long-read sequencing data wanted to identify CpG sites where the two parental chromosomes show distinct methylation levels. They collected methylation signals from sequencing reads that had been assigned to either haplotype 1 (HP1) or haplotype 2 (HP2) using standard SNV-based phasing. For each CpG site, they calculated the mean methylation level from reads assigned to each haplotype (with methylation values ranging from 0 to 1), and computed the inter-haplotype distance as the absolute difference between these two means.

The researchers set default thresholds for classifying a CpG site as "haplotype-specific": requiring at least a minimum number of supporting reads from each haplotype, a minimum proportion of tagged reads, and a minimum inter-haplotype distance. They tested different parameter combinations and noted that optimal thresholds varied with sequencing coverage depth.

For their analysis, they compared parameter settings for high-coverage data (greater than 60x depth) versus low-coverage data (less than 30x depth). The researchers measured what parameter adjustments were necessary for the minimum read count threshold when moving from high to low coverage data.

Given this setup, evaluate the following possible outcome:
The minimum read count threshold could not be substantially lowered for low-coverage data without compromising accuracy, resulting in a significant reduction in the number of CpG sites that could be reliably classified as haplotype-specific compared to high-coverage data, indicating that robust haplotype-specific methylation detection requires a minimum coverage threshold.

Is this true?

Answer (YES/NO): NO